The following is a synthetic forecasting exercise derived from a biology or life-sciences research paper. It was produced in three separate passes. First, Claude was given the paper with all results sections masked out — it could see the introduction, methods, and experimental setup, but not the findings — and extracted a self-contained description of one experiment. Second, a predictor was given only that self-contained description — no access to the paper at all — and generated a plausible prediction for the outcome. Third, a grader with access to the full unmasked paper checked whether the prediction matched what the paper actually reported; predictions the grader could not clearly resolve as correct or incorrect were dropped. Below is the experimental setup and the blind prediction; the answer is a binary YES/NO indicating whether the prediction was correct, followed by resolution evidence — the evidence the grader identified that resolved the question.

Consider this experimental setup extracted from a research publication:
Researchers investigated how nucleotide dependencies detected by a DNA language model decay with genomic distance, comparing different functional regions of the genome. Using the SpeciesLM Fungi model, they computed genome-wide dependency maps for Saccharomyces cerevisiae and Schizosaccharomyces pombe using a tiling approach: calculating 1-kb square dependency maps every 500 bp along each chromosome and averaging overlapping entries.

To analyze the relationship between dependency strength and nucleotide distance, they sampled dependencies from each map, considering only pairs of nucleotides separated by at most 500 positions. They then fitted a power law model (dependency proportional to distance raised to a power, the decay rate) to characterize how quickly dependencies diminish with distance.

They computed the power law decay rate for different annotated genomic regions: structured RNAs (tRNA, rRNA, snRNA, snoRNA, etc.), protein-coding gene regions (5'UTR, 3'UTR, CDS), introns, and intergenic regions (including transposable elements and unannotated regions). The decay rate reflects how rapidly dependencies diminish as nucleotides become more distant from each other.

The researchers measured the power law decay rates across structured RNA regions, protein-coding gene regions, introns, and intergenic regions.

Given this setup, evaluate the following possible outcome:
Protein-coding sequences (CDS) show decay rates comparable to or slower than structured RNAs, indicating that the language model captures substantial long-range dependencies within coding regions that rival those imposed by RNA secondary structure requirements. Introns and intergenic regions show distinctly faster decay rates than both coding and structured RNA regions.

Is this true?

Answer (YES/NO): NO